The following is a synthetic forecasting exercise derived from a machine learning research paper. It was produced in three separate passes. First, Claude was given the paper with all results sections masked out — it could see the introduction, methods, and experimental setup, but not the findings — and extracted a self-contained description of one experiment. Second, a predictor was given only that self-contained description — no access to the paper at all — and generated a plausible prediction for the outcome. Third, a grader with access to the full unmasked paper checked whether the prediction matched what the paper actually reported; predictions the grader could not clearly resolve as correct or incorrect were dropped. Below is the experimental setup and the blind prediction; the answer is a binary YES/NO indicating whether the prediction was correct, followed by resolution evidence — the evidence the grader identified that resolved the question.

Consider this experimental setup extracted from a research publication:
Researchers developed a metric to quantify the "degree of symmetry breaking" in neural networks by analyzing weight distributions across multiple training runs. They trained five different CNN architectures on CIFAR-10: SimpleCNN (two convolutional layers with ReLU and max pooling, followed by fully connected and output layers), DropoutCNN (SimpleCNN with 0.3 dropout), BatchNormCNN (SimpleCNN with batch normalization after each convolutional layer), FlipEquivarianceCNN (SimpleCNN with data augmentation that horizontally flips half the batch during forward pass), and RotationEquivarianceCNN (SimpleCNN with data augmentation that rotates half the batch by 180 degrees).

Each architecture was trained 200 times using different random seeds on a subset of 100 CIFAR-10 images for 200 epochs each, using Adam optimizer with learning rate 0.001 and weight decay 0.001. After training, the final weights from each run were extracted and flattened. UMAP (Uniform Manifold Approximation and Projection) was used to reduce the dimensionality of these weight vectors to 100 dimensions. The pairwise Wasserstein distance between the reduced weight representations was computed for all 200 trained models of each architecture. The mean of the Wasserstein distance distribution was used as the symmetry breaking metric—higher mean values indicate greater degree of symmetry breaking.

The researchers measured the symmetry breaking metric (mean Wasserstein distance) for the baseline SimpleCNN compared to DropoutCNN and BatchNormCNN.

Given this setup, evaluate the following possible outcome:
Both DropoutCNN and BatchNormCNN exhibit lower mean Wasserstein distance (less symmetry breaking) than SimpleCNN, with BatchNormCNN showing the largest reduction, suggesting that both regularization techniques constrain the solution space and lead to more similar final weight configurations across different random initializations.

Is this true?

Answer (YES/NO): NO